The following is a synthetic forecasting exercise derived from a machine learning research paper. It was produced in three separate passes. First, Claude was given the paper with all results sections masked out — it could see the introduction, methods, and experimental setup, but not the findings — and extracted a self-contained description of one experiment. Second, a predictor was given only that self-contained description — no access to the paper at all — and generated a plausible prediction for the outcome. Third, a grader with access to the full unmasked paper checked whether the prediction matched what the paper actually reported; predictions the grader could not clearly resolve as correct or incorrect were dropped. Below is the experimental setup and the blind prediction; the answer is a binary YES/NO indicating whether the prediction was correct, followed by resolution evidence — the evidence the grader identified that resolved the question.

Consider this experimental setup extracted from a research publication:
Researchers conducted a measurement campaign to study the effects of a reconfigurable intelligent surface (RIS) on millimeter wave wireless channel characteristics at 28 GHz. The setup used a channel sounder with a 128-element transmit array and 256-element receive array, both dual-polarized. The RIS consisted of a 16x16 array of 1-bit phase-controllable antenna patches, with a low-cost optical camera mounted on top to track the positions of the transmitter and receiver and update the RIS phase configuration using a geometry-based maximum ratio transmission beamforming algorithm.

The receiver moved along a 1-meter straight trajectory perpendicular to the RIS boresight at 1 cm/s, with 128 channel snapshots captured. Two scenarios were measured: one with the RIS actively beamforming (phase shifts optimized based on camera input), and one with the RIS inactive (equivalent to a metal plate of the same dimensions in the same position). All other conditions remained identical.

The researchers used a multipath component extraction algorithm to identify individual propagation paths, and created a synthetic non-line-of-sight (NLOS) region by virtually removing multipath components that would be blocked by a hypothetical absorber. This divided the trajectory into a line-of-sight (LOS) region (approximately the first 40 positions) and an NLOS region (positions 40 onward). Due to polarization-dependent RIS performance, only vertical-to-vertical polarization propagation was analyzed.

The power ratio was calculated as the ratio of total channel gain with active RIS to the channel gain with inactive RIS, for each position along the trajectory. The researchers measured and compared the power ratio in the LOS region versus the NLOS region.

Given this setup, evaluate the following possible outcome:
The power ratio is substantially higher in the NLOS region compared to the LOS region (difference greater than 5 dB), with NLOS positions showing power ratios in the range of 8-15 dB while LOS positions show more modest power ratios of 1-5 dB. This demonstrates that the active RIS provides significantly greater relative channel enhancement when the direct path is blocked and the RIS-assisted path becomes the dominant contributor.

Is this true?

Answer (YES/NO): NO